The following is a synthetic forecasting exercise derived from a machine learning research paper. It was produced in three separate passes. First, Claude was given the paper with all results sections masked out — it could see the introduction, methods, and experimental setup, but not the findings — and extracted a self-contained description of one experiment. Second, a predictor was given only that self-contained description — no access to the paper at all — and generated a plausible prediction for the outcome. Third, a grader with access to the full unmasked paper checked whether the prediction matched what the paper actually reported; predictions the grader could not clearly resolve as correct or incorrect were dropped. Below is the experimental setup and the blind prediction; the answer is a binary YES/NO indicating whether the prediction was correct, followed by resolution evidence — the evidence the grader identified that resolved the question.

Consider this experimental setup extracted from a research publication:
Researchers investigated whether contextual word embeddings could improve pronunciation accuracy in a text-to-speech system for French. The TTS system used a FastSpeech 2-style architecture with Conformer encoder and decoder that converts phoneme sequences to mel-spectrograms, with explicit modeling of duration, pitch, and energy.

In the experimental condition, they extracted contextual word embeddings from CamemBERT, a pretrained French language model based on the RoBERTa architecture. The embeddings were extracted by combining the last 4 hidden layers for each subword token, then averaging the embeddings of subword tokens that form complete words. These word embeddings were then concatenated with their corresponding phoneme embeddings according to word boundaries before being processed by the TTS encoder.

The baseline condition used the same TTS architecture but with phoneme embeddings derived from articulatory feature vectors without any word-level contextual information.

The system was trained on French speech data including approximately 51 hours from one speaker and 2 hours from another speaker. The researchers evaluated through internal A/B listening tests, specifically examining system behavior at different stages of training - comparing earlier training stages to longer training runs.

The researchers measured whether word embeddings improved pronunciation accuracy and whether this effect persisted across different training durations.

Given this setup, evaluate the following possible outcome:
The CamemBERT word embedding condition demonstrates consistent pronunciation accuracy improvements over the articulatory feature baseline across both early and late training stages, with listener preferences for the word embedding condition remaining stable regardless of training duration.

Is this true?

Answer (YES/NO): NO